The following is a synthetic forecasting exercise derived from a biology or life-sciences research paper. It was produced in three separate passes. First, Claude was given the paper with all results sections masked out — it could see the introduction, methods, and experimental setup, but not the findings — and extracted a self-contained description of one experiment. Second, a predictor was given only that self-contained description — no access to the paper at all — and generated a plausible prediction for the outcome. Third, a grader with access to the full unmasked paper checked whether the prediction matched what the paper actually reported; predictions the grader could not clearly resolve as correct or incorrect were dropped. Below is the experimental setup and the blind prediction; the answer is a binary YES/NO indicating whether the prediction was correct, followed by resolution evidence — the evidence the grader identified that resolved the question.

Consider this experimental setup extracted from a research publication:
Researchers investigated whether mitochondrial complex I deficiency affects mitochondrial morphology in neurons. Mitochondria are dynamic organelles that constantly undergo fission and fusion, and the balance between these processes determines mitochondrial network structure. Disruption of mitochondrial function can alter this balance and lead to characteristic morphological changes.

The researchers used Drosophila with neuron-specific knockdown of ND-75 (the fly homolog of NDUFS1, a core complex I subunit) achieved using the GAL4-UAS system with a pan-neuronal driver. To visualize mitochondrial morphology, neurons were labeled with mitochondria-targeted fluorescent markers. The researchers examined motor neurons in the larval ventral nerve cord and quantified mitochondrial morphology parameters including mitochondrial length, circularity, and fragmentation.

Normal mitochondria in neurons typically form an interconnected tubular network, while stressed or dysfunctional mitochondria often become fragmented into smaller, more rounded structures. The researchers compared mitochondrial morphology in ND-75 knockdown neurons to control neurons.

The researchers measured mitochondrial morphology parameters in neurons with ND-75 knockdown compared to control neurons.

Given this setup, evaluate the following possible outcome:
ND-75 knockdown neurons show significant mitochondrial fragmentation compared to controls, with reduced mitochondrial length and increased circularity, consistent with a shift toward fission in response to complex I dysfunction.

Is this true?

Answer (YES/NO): YES